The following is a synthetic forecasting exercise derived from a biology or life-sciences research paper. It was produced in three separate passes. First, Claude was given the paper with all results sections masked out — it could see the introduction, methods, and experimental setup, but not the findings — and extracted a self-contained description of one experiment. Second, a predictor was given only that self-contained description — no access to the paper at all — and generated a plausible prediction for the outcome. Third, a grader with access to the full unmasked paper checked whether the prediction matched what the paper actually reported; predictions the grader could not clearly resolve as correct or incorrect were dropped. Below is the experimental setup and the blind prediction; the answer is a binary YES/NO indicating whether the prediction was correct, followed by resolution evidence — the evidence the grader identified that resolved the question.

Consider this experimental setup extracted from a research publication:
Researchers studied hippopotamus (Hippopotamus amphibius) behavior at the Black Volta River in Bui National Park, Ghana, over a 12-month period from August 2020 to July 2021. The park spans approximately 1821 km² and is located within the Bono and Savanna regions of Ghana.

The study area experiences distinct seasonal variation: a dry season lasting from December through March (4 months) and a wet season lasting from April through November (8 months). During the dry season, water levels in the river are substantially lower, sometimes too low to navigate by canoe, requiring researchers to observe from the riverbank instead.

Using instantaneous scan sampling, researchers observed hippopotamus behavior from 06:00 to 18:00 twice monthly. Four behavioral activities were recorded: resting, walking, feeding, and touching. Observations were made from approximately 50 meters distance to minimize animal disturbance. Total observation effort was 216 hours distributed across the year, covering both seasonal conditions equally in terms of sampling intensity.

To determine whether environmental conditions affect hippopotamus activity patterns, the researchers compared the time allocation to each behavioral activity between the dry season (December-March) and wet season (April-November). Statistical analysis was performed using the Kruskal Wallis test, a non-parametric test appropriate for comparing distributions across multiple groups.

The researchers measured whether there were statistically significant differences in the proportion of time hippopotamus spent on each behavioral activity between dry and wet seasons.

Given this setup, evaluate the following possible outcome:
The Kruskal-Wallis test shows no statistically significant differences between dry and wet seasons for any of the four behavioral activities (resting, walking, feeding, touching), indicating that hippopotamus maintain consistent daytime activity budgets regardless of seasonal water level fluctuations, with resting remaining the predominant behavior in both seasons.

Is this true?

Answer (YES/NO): NO